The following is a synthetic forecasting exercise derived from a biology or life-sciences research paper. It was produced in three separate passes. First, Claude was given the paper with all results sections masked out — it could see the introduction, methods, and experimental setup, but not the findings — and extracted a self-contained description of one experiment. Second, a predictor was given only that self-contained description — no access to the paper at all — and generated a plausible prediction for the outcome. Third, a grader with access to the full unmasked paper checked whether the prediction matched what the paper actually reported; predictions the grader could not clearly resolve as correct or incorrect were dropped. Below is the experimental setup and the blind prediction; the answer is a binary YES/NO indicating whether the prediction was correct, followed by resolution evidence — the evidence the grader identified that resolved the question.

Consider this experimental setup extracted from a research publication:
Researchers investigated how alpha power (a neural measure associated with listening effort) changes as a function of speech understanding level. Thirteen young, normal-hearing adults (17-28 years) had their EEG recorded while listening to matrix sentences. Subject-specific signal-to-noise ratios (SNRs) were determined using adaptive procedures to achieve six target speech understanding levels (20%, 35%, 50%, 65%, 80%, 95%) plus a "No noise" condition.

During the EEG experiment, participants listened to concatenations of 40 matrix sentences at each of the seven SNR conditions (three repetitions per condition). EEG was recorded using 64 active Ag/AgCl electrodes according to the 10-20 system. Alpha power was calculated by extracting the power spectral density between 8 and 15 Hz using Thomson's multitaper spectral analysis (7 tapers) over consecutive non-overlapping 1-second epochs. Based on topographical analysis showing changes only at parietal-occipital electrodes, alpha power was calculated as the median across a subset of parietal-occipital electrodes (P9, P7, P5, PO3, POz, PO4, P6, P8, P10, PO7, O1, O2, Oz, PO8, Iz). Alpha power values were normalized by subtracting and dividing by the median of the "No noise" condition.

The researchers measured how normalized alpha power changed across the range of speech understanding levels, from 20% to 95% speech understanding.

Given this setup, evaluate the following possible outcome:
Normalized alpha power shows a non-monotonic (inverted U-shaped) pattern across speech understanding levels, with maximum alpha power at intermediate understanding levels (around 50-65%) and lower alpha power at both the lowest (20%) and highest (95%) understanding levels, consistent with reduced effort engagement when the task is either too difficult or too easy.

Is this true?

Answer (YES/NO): NO